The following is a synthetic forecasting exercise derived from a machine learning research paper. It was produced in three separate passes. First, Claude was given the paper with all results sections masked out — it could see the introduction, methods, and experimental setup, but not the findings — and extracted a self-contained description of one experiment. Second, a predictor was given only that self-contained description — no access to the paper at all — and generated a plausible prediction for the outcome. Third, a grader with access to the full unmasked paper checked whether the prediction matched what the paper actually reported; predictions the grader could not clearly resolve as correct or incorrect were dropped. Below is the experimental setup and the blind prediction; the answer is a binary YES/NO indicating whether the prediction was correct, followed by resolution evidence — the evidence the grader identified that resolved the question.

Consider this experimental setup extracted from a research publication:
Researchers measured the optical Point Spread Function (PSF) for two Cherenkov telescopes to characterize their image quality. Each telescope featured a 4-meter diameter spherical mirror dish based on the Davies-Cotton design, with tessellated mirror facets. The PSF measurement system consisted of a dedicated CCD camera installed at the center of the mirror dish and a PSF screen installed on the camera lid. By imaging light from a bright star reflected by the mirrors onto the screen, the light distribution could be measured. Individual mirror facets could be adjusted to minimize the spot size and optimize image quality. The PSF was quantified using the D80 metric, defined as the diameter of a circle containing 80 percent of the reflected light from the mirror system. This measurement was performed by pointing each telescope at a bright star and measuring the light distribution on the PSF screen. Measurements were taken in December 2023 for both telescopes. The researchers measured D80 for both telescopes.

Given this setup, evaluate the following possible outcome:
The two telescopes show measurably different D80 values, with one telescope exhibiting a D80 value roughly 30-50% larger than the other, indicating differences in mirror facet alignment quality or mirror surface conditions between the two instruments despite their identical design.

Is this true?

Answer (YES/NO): NO